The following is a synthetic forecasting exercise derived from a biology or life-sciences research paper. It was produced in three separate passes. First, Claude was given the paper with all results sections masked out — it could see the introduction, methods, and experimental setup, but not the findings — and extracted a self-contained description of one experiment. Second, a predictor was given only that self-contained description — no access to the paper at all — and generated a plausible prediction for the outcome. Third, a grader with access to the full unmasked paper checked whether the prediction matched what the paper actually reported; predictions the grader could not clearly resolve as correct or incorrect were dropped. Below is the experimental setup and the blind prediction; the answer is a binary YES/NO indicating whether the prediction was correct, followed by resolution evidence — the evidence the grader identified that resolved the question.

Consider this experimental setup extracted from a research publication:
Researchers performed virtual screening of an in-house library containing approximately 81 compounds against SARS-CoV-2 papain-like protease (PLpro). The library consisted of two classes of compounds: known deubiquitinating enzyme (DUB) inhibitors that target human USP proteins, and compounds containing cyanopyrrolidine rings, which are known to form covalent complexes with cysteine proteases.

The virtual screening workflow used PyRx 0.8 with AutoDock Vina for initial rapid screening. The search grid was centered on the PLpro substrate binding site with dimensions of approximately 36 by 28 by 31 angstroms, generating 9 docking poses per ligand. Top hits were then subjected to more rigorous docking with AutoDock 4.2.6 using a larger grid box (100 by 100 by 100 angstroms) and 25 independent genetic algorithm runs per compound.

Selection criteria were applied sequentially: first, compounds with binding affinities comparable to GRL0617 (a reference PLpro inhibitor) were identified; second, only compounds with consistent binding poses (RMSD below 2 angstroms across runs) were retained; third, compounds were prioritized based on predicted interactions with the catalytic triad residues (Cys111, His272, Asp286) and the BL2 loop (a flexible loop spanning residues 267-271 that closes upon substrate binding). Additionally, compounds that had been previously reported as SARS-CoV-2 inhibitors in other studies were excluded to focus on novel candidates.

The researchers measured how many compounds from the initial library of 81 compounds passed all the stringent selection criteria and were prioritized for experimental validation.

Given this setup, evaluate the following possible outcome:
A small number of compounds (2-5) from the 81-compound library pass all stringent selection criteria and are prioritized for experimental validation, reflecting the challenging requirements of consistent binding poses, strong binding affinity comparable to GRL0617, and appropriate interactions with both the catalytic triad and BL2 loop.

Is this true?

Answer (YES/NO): YES